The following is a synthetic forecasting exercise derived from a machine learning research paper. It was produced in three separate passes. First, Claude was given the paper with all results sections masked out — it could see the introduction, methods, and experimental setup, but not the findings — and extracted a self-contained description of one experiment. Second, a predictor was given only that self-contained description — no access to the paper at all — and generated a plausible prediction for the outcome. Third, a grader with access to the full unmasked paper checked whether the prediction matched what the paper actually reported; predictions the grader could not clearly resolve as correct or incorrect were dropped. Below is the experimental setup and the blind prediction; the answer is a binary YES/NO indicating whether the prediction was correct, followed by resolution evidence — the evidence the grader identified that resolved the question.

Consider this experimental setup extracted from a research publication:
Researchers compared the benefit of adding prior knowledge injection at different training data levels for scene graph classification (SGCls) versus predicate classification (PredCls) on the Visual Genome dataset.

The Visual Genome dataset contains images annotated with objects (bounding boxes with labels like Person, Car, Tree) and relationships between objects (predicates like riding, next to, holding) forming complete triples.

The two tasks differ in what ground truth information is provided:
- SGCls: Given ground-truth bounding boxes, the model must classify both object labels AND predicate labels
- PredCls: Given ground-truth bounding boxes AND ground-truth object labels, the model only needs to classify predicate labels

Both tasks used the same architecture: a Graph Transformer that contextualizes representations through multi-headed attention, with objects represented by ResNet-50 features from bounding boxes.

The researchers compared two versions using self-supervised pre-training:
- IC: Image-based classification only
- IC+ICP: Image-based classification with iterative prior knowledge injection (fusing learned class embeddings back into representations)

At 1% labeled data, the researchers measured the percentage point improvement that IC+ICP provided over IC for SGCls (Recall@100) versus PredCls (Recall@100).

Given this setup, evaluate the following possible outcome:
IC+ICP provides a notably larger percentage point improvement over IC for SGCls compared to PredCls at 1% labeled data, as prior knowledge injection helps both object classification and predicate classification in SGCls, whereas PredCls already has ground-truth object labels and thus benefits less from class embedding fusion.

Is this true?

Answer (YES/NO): NO